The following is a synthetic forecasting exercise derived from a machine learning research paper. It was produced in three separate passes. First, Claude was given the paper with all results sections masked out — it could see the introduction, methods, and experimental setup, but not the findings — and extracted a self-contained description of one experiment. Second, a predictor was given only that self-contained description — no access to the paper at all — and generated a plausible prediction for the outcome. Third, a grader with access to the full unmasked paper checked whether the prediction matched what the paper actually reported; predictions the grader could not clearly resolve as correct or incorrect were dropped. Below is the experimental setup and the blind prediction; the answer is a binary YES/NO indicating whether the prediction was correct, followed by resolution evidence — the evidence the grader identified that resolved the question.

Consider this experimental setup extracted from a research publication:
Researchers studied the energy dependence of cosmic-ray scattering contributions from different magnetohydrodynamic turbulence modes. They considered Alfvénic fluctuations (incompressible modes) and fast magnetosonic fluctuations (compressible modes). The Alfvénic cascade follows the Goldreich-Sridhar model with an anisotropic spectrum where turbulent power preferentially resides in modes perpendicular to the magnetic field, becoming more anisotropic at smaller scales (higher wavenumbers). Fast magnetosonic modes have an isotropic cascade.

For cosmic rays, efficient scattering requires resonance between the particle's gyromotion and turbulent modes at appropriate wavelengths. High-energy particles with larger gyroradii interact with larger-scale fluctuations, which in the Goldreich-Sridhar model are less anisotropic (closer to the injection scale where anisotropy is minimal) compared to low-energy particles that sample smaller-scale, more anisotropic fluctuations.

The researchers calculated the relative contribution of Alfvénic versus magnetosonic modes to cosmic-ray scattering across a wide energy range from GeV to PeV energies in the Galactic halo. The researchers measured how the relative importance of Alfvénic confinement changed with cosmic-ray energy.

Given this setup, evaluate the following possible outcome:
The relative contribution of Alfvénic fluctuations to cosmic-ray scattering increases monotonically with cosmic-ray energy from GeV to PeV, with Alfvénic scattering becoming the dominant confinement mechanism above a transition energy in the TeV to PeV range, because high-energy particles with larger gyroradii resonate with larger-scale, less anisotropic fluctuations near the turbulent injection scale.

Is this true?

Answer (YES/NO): NO